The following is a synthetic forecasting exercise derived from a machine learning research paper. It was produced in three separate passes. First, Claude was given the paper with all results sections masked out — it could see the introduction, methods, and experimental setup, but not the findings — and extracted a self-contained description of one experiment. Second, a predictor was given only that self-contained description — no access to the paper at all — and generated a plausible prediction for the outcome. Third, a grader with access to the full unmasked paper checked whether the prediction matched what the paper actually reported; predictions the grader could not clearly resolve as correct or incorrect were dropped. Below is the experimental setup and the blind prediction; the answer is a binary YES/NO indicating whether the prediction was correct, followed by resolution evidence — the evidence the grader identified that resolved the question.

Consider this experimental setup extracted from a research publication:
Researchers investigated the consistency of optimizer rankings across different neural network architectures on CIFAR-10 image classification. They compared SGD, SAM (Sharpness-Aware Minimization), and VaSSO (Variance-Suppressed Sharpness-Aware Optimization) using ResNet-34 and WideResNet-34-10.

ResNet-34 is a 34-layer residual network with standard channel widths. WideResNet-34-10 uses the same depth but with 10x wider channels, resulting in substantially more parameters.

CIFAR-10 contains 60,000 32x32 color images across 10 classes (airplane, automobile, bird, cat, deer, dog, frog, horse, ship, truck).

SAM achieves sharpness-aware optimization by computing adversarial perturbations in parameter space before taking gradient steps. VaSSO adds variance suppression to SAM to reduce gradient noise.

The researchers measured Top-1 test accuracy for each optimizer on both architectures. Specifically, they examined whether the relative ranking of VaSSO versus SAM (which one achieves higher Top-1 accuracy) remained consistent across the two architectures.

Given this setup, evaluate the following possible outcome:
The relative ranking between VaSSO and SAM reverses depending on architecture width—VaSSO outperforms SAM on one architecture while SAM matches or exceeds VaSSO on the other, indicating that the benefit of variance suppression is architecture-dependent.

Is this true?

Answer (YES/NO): NO